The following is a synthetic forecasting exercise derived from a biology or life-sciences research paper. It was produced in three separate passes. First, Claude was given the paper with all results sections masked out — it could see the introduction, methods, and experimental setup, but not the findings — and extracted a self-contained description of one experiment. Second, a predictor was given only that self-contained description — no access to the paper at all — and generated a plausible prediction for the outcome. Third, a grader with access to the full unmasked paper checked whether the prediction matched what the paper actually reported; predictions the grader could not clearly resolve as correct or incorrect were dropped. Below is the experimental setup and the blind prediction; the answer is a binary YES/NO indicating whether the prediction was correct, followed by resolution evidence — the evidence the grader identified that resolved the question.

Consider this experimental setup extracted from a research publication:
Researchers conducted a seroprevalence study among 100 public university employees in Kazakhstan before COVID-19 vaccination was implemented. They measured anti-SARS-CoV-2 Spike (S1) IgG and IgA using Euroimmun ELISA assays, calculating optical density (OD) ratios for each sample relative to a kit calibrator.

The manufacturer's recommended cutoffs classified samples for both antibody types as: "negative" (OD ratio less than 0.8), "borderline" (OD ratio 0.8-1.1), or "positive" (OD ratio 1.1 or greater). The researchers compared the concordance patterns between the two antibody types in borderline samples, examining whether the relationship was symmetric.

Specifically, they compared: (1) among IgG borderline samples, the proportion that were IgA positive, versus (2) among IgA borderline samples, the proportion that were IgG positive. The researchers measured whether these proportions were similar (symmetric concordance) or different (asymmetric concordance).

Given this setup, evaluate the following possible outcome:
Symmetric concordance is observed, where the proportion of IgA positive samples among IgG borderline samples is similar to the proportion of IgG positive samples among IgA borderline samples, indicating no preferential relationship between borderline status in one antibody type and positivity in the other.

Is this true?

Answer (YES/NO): NO